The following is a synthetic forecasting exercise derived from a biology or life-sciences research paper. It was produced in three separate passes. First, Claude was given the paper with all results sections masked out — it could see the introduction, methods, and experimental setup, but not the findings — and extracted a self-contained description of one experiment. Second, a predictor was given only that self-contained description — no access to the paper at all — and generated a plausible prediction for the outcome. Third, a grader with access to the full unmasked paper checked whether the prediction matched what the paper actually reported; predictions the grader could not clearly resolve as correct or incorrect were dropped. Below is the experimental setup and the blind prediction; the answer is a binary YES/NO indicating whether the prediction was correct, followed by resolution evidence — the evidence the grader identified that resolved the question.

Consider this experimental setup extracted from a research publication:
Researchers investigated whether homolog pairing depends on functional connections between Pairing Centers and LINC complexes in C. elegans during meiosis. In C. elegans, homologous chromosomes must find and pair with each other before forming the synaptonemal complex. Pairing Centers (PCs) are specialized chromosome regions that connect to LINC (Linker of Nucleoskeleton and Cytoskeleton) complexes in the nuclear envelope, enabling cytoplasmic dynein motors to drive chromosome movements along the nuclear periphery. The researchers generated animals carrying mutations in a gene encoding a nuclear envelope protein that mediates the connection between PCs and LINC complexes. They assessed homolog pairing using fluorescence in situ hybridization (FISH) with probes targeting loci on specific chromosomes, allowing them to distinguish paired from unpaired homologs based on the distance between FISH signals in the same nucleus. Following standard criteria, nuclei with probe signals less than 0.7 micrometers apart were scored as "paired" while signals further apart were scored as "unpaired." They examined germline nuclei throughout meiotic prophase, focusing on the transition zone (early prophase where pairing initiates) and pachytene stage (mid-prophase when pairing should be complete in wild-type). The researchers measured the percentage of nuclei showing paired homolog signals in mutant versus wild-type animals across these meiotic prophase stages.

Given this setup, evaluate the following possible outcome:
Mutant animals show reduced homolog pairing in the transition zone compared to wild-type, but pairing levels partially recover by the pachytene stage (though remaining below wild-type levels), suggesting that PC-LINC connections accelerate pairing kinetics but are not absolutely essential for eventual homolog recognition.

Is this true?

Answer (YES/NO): NO